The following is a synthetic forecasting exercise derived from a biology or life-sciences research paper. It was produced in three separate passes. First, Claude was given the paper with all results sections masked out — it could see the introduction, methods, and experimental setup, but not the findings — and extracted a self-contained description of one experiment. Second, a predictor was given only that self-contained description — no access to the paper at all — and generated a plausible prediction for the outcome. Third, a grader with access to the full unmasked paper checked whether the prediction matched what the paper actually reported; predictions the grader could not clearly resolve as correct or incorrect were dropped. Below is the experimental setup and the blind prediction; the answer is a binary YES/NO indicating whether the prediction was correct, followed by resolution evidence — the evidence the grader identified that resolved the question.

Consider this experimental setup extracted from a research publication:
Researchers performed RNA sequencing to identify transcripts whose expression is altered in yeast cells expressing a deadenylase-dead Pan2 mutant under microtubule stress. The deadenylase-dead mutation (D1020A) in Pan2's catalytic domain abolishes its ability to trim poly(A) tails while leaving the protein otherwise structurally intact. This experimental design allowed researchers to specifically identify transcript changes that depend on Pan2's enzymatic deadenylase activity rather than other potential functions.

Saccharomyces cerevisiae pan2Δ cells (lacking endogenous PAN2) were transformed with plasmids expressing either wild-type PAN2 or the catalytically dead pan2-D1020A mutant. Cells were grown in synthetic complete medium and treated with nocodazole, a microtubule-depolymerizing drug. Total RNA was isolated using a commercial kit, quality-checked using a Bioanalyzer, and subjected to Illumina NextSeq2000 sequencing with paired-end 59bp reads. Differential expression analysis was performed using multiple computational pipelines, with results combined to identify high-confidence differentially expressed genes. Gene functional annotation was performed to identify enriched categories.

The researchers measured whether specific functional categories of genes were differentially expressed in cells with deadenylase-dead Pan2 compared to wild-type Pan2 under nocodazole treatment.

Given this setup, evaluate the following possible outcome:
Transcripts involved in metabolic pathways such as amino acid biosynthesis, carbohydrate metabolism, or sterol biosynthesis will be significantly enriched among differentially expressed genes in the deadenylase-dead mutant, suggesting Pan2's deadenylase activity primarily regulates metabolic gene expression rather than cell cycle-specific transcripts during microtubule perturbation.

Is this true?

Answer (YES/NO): YES